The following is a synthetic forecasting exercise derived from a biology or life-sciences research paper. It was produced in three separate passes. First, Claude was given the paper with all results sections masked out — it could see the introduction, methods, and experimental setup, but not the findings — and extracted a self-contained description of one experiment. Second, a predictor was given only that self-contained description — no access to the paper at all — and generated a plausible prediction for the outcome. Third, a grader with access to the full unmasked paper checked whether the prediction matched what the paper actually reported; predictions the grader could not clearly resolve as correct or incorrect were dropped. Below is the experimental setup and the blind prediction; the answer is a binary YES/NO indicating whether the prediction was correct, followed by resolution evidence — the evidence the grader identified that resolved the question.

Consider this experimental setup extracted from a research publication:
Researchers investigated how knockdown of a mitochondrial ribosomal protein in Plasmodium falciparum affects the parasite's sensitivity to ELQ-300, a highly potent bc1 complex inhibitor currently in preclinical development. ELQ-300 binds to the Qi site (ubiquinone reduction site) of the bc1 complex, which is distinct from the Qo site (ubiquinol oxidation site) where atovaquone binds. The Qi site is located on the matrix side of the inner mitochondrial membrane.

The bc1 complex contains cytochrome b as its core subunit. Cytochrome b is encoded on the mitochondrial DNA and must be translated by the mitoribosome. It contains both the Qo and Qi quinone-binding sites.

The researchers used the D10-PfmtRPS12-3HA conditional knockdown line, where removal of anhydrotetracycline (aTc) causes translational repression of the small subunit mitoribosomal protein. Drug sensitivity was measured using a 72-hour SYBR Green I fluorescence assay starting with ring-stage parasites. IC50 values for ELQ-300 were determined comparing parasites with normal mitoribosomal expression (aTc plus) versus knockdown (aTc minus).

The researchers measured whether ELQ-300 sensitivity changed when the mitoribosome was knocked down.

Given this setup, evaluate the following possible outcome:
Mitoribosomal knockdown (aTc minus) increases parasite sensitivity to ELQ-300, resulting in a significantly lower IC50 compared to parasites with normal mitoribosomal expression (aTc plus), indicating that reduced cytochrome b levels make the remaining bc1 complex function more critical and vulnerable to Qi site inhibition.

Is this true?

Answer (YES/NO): YES